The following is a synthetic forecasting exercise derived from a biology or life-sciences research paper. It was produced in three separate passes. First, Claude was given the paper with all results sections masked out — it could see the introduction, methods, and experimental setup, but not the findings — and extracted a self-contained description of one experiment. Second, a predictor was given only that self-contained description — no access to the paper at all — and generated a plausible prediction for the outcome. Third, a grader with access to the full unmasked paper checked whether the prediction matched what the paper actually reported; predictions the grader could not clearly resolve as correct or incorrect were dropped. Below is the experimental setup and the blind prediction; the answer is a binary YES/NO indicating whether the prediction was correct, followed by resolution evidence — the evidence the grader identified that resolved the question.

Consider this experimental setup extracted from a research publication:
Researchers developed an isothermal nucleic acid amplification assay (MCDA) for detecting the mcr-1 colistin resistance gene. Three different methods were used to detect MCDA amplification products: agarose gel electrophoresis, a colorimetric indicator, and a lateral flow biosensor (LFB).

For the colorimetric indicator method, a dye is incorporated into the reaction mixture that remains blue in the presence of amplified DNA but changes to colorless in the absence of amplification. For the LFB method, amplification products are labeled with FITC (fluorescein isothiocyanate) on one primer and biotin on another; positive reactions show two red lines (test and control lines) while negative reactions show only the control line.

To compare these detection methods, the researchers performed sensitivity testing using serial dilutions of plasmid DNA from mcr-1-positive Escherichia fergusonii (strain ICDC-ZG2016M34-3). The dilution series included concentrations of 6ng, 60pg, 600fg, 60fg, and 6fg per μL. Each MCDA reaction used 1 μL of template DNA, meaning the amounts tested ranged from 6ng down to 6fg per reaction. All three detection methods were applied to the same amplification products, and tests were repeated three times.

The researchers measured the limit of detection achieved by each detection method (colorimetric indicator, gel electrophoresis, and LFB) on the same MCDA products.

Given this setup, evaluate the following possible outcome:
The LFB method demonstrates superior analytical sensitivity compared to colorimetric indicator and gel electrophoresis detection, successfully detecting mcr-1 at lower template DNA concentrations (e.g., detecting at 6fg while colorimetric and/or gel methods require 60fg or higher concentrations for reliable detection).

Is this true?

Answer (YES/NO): NO